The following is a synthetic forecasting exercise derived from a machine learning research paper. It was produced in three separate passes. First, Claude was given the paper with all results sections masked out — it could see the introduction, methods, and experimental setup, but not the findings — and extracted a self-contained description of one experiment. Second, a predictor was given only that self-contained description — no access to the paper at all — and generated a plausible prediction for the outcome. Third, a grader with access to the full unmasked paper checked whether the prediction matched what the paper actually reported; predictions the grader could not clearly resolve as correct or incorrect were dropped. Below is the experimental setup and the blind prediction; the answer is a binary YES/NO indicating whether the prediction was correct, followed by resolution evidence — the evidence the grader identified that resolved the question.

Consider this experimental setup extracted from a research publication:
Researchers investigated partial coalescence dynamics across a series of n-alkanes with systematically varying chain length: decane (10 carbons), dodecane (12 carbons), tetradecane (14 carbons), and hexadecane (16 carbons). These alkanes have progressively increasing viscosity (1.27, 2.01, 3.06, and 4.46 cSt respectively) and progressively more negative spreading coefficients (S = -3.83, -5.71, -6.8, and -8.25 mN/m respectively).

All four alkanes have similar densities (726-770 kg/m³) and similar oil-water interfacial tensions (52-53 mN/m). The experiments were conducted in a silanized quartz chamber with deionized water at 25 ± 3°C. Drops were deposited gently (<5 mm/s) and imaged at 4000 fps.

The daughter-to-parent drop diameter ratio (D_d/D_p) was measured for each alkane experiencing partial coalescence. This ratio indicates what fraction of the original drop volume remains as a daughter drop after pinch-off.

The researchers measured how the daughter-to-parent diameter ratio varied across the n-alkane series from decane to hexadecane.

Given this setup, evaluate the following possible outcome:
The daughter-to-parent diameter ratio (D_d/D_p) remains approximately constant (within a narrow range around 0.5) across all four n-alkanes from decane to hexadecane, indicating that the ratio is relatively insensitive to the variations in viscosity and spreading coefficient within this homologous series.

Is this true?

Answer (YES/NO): NO